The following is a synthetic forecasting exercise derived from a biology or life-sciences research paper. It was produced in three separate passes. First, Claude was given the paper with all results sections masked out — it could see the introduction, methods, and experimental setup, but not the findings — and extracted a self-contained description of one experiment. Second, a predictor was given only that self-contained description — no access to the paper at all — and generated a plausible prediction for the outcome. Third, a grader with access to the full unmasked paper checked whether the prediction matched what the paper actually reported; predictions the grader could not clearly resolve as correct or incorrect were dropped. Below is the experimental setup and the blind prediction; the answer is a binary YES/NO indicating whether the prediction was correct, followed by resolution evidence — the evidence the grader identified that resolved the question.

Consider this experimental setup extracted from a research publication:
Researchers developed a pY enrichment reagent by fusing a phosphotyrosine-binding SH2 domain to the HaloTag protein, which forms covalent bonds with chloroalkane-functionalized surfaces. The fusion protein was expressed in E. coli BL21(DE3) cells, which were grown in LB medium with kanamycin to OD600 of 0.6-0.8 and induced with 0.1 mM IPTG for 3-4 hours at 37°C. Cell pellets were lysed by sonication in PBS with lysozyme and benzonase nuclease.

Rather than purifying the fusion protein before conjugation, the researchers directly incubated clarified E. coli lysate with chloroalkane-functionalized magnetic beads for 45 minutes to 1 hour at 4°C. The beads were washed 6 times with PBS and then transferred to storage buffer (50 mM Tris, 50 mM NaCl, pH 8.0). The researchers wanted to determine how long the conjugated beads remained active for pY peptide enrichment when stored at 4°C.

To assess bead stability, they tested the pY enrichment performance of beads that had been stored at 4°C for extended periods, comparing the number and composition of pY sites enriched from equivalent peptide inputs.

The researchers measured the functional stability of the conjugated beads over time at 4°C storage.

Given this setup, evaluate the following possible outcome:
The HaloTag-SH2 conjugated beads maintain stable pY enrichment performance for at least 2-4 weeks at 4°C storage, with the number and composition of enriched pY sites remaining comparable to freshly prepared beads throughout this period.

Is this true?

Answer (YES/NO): YES